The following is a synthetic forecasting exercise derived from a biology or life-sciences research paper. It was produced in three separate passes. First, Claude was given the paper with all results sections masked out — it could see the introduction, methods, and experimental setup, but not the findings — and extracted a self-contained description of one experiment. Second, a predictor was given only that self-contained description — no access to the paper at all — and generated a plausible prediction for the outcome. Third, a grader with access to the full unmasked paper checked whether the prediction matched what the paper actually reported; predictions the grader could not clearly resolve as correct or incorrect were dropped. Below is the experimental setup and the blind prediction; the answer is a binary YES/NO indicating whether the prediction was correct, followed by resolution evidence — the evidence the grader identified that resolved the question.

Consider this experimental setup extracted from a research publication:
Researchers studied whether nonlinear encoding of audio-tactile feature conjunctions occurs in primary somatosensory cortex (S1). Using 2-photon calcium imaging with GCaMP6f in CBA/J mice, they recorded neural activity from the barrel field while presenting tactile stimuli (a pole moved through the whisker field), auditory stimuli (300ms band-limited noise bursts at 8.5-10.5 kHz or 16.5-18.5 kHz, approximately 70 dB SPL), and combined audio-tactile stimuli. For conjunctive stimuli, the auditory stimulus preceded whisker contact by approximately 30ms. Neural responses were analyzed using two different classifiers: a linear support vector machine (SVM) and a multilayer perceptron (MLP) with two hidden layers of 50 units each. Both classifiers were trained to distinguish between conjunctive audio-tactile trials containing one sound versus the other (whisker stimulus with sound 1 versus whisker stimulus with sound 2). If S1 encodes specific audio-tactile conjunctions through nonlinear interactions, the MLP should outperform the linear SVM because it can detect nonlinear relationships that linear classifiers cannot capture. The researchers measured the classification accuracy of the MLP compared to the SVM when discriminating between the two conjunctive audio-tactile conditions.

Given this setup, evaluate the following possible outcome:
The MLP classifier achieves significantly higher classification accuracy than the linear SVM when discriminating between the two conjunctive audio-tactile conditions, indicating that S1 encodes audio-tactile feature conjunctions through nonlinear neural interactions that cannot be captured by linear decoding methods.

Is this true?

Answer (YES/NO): NO